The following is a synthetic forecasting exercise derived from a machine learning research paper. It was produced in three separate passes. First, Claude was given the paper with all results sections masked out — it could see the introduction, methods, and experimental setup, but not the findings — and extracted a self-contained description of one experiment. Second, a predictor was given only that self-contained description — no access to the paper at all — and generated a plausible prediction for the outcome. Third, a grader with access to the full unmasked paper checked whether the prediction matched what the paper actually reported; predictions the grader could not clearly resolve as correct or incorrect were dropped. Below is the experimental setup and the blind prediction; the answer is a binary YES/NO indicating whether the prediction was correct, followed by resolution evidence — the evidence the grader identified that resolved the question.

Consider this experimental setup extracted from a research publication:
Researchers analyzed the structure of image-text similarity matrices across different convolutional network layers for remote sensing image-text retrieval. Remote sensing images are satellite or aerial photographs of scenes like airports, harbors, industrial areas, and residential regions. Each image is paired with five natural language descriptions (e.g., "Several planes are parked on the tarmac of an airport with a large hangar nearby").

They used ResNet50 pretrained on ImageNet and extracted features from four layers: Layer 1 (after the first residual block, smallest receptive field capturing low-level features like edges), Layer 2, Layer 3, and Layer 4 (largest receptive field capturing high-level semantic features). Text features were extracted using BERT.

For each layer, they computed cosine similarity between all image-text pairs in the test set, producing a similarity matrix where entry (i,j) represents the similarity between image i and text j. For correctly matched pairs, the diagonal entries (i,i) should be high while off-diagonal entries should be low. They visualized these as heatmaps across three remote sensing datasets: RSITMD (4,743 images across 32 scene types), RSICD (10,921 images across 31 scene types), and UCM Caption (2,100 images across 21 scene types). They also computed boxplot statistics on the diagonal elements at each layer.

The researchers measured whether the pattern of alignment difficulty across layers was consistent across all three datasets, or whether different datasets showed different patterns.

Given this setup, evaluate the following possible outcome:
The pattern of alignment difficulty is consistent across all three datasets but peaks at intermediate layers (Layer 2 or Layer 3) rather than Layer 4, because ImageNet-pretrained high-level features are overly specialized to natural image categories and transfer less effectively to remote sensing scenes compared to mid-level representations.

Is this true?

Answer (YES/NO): NO